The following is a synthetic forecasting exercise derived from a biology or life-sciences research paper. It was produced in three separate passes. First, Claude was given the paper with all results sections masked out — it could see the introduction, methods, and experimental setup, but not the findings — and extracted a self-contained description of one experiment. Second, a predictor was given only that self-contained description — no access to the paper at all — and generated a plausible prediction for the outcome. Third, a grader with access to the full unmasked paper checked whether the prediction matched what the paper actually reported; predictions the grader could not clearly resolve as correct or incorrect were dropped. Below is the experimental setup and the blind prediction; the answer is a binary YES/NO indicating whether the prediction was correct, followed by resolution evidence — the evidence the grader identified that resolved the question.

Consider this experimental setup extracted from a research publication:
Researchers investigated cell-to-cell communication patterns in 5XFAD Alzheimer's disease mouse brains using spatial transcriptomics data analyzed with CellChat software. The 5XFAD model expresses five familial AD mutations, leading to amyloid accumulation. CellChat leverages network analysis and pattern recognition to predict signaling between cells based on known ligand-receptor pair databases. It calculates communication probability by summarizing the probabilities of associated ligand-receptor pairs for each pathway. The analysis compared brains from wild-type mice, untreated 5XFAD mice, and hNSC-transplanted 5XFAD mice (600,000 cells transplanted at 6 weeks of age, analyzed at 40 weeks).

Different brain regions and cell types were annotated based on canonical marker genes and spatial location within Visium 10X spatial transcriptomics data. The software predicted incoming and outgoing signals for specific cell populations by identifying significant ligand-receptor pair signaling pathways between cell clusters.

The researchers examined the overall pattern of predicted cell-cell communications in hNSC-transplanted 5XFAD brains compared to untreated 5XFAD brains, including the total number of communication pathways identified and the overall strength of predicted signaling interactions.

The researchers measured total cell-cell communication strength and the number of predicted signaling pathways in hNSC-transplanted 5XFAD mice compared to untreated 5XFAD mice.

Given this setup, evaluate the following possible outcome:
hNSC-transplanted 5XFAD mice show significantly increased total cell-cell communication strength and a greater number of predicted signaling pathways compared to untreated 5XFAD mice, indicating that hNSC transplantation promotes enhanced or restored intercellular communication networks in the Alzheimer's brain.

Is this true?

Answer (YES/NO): NO